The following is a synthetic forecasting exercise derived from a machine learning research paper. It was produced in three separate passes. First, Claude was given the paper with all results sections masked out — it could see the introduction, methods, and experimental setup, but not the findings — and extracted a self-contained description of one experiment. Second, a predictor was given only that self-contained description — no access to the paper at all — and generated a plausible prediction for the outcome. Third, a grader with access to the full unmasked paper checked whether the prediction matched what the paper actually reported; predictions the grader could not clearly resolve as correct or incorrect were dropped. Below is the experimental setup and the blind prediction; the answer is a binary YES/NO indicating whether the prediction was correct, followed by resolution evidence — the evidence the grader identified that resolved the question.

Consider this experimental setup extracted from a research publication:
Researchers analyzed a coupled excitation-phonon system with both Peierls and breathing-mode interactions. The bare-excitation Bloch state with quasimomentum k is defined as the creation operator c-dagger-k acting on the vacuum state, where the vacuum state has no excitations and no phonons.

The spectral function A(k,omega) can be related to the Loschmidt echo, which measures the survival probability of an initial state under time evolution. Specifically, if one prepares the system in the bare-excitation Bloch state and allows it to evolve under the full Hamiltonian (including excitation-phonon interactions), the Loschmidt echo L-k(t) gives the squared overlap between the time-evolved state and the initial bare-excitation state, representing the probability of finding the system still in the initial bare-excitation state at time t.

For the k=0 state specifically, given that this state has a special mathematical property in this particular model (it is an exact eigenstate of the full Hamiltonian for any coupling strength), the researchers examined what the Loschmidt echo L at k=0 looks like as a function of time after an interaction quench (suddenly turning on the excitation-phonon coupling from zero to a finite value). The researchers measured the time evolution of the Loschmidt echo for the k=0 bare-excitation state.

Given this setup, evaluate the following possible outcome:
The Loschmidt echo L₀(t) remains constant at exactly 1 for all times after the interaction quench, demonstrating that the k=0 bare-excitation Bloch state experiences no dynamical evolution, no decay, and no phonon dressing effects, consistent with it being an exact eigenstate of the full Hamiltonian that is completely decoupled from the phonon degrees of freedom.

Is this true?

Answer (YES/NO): YES